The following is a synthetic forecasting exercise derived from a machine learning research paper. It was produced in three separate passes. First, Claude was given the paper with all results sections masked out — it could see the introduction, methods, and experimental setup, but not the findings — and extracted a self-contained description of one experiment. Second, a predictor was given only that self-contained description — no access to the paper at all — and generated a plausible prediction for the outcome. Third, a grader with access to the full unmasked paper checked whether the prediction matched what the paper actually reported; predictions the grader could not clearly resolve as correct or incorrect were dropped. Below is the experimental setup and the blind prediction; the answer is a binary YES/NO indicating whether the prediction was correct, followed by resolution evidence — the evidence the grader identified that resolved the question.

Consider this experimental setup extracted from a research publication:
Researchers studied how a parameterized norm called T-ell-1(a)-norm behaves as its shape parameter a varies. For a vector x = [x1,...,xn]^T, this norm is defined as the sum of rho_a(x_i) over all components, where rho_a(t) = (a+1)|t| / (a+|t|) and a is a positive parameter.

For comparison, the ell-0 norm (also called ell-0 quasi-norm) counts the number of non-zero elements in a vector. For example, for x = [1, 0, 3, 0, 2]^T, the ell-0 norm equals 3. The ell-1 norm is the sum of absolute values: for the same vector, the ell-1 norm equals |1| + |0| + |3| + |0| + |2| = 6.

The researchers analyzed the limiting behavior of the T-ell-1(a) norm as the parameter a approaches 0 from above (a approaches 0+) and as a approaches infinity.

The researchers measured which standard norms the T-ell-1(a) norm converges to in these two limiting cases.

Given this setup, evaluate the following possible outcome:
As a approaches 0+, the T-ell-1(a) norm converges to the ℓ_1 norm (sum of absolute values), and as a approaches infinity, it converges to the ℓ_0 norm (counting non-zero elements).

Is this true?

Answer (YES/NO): NO